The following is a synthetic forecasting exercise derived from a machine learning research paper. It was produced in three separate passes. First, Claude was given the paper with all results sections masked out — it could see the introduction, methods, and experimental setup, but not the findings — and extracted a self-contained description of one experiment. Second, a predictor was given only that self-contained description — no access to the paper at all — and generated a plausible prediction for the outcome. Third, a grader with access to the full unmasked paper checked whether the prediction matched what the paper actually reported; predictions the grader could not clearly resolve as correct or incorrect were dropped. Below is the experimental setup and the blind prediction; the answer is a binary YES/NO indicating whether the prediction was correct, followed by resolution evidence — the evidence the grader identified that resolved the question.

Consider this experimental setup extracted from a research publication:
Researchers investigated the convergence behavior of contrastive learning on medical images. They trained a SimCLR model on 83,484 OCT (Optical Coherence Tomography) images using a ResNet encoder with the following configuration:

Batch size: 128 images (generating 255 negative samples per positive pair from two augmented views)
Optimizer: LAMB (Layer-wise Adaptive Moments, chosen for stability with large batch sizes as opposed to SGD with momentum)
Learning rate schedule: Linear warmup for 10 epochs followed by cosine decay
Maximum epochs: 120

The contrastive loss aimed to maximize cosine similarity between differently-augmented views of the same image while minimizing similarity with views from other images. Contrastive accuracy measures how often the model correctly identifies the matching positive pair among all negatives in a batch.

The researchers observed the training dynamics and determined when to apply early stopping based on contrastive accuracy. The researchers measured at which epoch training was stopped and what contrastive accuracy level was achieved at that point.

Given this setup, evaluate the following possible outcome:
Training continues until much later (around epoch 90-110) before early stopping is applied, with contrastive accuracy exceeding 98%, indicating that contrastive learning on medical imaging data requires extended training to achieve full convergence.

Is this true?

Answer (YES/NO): NO